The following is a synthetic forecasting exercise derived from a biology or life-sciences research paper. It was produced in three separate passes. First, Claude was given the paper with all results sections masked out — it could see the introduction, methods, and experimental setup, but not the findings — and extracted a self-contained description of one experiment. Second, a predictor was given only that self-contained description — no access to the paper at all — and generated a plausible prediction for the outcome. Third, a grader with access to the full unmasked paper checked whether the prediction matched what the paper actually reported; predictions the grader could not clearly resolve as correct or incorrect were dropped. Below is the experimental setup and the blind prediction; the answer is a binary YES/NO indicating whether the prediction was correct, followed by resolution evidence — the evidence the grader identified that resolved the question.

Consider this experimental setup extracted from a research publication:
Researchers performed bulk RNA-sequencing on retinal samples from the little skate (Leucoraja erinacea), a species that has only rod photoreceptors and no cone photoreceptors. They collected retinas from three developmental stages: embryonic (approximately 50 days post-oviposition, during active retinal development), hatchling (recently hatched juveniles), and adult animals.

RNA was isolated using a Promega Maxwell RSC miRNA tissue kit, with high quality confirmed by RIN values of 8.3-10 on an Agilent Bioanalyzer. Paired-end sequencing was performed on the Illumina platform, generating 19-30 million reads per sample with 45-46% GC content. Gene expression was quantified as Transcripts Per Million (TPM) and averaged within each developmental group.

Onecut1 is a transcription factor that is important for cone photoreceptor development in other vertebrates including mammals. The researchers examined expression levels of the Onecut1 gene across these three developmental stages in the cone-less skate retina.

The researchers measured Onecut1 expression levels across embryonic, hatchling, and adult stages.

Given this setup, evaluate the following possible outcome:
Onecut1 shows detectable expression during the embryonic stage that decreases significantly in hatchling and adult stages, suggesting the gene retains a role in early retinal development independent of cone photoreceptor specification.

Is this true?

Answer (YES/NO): YES